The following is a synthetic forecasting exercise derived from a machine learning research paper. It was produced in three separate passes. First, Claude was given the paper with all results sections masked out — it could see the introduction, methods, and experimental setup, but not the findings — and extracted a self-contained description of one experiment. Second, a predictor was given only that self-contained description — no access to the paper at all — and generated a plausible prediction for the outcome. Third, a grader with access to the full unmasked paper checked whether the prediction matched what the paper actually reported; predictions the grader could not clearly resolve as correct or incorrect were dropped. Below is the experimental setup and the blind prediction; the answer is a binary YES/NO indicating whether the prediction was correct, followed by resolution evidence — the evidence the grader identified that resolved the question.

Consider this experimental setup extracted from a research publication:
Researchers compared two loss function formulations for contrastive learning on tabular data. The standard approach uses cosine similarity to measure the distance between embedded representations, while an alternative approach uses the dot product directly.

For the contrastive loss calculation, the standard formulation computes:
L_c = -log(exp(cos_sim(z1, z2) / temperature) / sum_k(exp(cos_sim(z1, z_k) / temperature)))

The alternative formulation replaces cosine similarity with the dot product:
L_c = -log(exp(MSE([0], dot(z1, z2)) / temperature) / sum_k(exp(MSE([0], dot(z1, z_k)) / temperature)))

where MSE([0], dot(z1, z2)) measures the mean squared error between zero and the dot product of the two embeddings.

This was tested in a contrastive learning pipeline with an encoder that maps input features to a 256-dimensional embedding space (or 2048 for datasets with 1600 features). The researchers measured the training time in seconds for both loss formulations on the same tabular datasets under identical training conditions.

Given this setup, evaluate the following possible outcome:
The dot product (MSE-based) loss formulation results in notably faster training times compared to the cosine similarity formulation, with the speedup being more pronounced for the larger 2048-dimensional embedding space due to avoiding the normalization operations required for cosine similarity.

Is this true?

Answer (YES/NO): NO